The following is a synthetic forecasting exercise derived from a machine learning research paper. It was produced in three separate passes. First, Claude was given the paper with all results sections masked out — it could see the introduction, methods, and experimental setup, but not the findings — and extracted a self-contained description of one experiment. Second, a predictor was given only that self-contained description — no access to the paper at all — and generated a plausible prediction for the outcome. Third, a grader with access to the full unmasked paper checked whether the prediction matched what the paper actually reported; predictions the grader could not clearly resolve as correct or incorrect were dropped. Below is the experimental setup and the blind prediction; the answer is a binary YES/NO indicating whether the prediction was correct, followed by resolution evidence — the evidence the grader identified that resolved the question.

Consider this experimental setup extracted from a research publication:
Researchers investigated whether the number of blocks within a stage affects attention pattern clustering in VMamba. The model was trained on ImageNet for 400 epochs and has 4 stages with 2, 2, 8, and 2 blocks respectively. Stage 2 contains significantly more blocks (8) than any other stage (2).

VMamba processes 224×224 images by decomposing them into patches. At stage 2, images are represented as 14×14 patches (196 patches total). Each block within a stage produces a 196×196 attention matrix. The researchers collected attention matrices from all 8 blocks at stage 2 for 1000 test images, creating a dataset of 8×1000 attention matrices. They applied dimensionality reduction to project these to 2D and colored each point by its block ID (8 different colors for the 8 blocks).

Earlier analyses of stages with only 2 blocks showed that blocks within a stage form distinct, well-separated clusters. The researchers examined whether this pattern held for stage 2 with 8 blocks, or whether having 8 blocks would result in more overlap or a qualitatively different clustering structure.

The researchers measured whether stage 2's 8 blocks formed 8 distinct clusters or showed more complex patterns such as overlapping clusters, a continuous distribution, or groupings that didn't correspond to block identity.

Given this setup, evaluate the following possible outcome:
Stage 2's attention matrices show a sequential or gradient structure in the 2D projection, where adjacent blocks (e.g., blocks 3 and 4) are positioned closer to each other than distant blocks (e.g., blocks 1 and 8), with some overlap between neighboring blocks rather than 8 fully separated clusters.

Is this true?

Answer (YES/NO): NO